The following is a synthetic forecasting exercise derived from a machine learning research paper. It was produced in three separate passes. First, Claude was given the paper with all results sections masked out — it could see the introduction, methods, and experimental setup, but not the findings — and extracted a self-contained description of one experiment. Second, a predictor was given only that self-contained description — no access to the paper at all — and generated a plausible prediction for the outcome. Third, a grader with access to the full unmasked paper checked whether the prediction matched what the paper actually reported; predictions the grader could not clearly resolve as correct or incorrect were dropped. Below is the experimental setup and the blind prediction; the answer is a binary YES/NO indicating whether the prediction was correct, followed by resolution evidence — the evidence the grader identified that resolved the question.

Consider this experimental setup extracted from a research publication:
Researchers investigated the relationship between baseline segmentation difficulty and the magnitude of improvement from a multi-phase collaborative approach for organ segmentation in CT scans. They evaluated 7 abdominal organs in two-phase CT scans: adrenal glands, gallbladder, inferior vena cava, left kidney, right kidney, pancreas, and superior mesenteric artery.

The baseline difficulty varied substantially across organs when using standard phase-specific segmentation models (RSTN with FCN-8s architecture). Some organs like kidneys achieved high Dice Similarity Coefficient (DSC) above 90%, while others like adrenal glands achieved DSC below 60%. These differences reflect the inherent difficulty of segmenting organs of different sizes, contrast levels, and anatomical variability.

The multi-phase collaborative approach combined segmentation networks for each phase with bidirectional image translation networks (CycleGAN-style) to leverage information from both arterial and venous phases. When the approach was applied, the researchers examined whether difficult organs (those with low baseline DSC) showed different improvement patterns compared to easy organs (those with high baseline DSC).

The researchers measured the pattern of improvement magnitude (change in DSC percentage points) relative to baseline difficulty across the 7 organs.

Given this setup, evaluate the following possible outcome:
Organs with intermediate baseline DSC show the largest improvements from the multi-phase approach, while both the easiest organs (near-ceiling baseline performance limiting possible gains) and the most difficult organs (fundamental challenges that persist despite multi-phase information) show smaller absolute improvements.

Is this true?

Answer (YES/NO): NO